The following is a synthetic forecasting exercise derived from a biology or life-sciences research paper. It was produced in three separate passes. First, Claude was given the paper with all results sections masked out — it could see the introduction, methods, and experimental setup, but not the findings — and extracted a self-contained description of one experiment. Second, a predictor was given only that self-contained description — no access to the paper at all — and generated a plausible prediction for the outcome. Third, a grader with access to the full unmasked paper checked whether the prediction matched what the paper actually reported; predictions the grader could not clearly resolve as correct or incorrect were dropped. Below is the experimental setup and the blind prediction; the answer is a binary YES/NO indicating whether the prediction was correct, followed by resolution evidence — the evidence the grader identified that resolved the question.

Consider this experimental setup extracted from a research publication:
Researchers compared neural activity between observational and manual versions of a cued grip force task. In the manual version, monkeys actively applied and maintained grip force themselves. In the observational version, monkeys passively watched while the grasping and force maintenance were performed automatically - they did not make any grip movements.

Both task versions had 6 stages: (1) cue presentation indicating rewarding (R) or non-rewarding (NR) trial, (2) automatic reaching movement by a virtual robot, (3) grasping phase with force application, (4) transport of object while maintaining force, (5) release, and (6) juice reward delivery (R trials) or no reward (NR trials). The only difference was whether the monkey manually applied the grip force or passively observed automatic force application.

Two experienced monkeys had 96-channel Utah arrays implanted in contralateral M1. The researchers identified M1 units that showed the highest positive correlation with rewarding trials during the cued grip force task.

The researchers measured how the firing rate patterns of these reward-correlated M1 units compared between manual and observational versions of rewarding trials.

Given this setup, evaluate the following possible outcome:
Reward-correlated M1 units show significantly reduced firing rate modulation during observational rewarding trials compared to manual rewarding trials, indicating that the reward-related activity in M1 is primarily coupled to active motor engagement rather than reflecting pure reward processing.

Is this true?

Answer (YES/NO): NO